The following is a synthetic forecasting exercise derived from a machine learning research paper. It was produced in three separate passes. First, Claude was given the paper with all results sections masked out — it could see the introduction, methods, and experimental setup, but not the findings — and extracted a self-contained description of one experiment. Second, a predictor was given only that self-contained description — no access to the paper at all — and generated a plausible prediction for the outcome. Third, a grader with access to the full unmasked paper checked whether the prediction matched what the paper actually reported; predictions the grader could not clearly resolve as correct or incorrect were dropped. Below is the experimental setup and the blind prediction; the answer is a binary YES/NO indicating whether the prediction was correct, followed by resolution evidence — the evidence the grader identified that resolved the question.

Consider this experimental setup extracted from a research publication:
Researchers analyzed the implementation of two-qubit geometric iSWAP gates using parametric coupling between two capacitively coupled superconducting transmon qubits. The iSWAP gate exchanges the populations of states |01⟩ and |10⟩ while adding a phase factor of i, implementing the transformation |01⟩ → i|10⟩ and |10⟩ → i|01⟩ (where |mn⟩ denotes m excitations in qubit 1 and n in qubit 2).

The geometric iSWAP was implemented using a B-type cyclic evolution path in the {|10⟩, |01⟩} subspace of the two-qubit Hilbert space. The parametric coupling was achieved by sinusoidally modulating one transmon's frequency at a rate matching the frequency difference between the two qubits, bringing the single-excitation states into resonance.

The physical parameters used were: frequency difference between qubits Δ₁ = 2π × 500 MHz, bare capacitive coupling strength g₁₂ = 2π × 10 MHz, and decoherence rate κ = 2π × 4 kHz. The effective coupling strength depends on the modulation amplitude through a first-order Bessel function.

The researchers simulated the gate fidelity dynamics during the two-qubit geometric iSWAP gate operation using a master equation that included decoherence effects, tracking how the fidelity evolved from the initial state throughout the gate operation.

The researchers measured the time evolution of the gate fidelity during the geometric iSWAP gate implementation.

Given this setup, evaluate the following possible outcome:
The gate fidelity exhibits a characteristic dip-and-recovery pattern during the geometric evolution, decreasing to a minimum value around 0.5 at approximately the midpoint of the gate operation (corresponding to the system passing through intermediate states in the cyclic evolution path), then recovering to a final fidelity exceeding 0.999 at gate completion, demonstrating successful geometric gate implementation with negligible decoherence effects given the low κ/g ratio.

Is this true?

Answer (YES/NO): NO